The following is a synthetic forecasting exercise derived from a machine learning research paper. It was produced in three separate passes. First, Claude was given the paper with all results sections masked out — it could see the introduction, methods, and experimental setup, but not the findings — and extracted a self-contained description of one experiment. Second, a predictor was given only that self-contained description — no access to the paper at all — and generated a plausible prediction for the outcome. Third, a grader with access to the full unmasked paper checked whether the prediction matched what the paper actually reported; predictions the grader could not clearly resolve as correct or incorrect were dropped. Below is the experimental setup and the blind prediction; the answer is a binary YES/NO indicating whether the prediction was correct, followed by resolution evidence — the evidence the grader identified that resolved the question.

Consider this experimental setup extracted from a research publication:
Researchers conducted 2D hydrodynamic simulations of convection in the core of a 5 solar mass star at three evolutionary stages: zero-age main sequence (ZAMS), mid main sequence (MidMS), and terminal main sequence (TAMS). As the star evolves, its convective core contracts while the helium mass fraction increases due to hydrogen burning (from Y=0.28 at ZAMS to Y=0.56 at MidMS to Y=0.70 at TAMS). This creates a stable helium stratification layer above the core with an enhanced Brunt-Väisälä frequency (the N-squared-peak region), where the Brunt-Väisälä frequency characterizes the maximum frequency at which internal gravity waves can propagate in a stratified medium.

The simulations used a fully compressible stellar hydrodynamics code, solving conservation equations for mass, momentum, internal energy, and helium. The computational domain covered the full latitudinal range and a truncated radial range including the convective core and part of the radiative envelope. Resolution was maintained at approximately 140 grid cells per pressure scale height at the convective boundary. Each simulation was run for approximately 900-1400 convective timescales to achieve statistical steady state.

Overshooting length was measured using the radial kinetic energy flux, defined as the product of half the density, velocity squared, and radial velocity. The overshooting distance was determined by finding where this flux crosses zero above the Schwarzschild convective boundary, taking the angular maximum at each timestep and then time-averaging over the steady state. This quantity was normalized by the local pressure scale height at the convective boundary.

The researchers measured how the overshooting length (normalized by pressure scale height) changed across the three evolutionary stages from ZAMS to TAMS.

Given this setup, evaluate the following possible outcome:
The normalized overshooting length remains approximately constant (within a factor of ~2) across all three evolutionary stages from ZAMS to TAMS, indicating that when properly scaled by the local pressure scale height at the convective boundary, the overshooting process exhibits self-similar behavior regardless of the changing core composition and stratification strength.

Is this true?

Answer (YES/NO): NO